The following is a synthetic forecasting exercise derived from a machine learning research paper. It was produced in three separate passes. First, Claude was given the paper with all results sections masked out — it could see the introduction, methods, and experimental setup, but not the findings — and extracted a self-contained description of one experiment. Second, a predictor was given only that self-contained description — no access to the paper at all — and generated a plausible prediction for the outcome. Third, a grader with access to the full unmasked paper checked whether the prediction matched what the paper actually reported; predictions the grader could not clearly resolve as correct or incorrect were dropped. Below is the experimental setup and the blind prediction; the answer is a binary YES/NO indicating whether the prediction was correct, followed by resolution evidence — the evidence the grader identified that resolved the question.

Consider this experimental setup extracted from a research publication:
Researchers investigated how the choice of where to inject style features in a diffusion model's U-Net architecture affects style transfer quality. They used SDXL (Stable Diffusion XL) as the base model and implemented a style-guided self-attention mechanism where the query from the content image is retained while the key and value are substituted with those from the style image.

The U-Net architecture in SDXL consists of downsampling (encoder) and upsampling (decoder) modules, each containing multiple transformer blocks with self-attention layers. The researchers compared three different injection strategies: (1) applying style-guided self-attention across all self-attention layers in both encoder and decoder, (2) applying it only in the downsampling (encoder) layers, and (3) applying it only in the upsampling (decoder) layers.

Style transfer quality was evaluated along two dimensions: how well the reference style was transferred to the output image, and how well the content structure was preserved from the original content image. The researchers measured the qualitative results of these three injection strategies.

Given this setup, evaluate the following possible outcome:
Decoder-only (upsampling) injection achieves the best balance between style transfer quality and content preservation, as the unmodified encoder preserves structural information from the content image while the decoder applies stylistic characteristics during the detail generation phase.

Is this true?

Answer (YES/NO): YES